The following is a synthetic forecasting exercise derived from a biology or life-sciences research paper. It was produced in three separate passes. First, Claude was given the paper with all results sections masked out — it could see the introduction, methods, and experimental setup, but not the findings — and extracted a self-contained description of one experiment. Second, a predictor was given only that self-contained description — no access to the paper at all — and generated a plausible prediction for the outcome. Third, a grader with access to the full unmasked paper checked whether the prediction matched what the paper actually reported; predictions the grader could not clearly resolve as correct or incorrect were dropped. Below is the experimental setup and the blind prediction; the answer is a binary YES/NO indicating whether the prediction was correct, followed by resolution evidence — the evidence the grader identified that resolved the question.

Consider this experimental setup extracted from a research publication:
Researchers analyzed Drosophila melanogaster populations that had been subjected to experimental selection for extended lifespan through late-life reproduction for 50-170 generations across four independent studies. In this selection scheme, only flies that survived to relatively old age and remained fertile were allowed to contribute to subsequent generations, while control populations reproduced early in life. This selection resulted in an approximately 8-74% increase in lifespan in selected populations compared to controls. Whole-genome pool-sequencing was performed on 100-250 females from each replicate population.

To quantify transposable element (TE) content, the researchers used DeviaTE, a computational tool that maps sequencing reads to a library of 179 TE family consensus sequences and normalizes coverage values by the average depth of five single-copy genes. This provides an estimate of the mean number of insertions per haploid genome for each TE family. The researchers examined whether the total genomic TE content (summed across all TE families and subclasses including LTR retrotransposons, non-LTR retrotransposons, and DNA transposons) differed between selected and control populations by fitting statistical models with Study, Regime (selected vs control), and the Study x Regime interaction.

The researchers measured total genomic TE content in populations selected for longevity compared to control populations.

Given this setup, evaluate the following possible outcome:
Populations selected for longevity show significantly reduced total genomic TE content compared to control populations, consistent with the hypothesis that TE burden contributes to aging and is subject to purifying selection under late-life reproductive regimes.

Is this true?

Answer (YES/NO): NO